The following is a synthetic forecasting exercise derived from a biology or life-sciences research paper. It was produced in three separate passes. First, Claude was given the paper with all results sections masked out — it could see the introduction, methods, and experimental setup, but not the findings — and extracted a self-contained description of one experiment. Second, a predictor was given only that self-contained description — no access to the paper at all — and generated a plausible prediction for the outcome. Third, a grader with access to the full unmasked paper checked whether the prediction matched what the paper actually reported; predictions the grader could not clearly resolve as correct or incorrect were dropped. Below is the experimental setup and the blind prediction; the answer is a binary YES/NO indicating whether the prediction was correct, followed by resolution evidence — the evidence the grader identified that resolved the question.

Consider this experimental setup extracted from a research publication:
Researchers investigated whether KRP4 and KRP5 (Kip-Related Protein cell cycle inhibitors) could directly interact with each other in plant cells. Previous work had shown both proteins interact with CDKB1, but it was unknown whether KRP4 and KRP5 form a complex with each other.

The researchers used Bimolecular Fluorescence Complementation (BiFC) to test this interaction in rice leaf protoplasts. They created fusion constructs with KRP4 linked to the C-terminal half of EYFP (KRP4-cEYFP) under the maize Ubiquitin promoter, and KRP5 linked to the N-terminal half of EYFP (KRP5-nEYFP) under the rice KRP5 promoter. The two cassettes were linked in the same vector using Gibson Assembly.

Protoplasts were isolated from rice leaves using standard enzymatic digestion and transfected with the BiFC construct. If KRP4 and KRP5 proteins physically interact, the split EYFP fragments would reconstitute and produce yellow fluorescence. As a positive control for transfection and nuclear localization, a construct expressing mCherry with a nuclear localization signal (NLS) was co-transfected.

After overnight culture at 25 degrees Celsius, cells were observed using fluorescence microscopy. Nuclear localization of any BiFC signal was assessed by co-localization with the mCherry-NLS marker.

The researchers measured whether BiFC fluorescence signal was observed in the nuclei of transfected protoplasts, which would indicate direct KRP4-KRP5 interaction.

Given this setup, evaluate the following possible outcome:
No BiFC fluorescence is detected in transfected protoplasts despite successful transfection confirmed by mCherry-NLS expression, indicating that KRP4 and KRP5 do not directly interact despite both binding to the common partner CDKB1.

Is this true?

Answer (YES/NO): NO